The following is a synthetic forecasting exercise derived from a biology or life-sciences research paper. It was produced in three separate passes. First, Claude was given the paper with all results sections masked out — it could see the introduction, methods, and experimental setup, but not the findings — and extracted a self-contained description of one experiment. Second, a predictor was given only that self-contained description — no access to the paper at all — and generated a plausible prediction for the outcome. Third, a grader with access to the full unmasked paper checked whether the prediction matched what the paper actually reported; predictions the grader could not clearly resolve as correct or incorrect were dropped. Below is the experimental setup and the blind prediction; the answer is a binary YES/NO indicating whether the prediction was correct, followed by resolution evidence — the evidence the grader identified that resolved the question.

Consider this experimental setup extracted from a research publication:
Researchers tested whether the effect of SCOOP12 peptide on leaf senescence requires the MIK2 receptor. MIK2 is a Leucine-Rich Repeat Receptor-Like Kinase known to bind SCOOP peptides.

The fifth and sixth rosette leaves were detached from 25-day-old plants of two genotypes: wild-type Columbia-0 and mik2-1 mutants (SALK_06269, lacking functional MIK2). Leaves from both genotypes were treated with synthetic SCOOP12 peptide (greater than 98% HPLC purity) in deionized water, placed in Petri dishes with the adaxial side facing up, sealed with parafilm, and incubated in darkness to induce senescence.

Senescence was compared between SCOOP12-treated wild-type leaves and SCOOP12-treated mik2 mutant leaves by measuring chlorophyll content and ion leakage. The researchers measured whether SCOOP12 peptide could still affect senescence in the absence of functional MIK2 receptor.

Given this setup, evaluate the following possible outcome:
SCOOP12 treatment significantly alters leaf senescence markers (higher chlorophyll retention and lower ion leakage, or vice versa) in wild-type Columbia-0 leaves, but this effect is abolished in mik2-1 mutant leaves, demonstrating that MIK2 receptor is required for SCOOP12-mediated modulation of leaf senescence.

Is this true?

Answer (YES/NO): YES